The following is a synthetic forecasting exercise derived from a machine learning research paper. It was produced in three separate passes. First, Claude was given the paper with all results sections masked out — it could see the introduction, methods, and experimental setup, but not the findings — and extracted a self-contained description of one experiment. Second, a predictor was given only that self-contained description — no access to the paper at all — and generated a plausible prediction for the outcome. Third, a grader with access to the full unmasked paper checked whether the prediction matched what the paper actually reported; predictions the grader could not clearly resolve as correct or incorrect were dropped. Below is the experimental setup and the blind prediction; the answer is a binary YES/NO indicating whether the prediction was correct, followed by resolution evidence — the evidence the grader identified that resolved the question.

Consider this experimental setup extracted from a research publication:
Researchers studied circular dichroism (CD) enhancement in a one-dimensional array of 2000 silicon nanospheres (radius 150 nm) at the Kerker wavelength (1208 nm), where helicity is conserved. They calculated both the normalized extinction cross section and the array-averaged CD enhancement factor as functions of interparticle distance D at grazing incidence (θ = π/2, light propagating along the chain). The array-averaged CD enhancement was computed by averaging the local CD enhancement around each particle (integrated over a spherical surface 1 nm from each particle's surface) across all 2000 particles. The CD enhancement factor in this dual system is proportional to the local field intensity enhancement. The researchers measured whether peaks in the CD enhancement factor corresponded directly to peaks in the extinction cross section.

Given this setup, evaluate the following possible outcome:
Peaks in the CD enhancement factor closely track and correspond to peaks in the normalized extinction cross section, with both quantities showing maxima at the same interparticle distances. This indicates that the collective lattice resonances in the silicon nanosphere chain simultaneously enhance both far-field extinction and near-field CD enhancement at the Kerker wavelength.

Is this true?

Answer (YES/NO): NO